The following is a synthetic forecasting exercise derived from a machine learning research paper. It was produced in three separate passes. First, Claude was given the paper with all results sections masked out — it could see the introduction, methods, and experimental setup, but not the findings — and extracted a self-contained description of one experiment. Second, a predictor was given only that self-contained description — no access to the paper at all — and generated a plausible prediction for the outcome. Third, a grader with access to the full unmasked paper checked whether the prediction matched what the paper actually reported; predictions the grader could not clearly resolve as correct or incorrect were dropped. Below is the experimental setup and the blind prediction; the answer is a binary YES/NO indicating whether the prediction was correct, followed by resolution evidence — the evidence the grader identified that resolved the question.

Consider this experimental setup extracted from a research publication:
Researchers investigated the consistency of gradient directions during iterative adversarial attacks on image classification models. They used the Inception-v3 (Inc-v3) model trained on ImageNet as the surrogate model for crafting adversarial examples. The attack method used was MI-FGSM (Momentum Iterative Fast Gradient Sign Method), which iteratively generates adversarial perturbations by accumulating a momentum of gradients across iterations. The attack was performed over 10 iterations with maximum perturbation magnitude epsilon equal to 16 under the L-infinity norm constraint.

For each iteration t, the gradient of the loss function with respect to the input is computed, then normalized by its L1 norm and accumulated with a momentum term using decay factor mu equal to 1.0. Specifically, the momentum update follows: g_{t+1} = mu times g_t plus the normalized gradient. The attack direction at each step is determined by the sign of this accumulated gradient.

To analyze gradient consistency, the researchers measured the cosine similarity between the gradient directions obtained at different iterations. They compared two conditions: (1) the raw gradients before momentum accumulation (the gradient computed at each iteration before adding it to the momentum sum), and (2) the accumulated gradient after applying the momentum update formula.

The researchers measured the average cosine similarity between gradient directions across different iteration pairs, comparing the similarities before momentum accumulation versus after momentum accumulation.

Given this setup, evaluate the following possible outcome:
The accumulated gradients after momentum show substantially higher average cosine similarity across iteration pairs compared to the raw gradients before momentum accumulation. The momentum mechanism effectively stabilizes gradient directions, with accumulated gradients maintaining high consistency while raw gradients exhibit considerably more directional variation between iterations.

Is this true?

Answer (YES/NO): YES